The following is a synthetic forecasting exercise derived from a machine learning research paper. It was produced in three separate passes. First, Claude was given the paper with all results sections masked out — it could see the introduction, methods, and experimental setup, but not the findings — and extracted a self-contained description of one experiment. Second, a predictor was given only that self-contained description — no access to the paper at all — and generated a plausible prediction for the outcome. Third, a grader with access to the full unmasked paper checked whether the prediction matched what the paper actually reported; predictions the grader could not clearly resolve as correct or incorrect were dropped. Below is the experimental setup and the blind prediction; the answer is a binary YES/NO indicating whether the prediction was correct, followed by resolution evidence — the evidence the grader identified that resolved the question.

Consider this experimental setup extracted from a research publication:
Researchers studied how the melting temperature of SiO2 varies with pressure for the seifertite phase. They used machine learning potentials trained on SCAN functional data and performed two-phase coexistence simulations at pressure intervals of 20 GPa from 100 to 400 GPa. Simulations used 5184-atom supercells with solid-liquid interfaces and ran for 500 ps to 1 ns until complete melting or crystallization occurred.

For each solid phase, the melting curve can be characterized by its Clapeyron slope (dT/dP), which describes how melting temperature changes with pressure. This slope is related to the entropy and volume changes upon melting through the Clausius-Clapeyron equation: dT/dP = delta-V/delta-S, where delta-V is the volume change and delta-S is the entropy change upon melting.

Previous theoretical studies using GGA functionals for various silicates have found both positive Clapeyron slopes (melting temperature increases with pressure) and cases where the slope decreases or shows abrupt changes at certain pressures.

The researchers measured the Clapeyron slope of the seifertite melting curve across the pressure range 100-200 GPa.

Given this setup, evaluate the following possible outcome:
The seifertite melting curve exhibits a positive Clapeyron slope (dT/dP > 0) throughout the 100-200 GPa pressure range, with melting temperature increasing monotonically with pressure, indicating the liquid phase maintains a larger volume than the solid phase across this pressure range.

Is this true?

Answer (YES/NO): YES